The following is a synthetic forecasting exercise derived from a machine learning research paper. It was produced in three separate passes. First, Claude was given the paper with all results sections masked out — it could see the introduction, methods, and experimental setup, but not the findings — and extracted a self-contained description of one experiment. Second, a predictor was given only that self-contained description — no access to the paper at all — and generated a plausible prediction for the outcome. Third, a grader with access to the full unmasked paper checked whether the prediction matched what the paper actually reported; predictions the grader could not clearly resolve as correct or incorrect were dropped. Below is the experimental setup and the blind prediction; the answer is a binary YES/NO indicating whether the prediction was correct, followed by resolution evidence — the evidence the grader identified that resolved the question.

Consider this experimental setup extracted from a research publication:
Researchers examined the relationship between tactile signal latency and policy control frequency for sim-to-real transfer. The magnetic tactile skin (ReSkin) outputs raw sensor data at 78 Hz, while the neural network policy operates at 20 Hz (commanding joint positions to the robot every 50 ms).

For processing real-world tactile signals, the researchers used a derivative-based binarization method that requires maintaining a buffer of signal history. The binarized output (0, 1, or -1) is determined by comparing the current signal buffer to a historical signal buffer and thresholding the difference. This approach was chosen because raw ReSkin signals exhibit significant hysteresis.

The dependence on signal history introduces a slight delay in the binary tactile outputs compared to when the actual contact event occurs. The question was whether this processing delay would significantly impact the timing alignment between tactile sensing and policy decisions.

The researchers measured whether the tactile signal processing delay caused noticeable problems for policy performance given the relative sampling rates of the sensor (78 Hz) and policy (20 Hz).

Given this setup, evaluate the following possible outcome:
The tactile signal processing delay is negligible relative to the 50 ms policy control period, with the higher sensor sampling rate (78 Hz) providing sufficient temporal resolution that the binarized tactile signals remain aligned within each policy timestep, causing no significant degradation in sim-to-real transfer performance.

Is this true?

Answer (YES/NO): YES